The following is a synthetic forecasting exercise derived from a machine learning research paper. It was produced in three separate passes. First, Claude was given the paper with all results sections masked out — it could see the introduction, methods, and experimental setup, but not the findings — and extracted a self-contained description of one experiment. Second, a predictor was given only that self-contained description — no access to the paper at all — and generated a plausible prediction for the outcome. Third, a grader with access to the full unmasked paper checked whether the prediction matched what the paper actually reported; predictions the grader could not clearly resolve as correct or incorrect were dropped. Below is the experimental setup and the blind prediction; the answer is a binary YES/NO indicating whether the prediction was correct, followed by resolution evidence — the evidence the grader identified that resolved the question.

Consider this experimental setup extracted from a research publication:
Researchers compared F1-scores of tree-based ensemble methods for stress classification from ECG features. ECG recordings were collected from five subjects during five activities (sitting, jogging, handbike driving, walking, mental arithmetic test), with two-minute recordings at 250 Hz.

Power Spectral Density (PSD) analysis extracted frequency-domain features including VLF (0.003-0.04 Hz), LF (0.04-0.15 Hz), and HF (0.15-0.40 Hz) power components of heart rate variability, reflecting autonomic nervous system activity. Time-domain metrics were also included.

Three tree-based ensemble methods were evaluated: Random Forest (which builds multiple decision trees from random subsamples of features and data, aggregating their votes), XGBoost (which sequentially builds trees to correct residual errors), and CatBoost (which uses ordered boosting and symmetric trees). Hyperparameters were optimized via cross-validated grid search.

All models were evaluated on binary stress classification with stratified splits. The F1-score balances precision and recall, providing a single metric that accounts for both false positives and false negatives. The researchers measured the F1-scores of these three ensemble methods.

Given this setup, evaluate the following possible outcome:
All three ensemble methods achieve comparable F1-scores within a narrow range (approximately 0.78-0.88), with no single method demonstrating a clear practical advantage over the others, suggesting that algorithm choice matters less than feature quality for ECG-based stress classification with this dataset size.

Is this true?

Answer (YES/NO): YES